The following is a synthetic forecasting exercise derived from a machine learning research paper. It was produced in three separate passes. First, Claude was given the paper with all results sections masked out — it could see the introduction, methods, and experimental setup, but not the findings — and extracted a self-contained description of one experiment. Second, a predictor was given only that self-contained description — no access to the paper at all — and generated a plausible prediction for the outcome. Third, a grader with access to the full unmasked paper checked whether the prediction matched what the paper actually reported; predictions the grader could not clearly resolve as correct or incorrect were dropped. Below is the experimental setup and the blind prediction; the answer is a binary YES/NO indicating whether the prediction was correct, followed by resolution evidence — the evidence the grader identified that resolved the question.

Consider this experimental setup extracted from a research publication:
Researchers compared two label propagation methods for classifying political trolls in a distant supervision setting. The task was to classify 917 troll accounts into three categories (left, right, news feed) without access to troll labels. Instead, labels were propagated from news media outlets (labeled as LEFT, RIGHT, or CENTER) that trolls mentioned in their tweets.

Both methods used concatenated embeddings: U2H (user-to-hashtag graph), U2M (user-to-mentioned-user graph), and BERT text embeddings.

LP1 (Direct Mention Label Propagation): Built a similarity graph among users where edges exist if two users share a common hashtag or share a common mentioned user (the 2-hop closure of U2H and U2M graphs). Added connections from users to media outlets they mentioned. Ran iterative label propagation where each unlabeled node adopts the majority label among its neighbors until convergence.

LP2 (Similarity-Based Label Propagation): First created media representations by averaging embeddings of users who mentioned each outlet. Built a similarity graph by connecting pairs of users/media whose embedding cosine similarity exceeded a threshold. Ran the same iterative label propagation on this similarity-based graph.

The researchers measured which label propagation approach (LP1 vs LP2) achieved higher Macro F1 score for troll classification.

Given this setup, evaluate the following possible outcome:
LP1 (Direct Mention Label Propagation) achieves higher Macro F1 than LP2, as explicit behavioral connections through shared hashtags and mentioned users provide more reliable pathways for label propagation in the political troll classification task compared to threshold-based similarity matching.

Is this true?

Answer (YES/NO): NO